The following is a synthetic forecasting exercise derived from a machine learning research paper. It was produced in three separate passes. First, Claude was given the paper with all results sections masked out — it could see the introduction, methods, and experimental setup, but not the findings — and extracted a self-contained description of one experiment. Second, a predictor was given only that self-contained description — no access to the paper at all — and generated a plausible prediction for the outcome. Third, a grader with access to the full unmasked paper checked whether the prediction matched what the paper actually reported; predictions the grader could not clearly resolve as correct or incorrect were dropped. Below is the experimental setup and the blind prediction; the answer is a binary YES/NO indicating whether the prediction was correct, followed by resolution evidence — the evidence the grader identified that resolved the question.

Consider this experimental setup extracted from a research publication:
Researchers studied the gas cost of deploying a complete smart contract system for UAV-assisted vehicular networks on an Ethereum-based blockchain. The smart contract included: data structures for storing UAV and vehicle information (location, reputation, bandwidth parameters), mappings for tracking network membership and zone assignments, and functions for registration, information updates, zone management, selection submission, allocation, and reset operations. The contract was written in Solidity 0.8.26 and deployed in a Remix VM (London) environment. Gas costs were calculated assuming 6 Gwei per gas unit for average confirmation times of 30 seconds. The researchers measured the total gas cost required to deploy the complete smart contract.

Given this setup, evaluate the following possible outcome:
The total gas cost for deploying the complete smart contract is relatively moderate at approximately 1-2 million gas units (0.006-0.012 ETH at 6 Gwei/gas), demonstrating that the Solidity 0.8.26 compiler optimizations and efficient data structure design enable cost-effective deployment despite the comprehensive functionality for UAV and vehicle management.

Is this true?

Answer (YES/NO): NO